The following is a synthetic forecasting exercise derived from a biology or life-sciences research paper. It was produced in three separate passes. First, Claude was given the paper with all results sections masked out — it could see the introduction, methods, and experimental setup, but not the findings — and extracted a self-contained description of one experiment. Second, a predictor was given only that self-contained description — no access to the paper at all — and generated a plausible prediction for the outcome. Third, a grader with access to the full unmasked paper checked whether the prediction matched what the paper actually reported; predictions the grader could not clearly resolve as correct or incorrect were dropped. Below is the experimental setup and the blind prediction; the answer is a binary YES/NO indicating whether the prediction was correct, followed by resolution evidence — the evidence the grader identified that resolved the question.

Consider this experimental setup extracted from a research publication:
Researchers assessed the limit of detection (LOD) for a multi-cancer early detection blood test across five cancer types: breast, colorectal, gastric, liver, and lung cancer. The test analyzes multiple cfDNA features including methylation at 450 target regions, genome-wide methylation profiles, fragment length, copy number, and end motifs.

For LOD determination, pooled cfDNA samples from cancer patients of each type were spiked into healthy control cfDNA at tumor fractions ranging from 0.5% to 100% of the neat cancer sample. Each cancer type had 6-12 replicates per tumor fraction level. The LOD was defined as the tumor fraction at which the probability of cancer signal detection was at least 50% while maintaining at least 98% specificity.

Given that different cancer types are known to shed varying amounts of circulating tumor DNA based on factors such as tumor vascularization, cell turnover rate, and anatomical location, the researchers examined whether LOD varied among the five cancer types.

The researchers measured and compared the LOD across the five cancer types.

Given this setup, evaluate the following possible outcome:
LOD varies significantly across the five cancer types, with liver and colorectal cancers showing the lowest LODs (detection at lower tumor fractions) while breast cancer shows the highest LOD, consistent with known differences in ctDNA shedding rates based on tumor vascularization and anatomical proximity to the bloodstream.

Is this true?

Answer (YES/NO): NO